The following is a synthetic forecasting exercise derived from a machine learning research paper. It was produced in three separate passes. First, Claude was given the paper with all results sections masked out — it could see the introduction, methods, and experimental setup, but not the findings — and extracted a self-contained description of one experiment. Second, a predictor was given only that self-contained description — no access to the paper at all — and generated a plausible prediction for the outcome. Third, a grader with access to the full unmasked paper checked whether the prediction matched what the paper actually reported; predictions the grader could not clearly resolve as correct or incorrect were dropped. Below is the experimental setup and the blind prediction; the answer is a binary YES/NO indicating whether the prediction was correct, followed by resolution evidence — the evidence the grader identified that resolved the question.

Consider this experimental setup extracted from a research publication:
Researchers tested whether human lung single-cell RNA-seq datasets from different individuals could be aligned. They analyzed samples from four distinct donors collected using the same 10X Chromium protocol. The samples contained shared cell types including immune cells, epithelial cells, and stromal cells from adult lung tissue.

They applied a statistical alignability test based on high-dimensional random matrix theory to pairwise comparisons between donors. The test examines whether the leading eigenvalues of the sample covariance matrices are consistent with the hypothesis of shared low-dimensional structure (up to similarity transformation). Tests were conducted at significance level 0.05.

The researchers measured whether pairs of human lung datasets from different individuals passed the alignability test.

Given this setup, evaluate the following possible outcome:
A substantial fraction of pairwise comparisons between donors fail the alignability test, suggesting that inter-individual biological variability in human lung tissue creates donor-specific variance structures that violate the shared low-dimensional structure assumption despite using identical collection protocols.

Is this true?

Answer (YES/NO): NO